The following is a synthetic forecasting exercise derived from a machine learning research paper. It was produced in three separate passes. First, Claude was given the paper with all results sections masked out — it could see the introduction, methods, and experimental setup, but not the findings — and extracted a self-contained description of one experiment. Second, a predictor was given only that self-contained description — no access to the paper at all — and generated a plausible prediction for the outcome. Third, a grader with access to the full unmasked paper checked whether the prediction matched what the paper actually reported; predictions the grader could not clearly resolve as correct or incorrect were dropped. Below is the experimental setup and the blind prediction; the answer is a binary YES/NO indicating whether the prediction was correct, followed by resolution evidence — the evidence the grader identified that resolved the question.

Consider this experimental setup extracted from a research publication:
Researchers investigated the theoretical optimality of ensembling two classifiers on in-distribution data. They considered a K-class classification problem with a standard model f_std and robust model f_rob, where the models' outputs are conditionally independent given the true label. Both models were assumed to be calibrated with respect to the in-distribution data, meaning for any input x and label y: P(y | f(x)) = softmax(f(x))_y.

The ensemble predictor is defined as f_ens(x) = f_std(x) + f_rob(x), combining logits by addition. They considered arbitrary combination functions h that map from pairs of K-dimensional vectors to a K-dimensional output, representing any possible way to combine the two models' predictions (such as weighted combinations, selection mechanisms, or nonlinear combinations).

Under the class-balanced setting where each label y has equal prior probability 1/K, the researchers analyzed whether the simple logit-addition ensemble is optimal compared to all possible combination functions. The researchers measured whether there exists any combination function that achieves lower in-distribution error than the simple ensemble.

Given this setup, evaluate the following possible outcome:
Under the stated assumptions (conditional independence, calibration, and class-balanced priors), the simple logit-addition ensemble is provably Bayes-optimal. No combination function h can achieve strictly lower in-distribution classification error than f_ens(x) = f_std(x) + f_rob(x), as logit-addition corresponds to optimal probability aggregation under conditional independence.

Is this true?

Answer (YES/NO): YES